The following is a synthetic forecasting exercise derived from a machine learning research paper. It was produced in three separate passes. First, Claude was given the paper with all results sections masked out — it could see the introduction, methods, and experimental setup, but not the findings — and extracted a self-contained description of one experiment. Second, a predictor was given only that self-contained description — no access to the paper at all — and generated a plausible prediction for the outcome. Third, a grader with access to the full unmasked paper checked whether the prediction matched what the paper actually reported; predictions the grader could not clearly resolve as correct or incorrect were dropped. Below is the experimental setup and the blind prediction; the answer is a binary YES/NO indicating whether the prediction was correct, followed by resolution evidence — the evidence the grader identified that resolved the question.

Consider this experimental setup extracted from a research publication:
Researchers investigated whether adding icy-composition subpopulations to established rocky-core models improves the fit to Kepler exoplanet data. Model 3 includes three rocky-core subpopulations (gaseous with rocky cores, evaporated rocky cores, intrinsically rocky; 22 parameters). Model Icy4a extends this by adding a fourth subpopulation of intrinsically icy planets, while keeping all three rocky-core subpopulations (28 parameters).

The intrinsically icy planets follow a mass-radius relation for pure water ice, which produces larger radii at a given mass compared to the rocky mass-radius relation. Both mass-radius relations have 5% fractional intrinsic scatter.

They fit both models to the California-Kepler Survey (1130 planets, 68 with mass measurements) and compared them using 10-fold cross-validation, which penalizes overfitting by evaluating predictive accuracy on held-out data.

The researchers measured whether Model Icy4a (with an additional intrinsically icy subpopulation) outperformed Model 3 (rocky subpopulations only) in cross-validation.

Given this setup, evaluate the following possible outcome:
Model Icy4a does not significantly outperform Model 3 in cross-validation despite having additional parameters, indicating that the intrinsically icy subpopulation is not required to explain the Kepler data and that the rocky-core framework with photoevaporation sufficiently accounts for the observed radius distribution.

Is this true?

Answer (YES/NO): YES